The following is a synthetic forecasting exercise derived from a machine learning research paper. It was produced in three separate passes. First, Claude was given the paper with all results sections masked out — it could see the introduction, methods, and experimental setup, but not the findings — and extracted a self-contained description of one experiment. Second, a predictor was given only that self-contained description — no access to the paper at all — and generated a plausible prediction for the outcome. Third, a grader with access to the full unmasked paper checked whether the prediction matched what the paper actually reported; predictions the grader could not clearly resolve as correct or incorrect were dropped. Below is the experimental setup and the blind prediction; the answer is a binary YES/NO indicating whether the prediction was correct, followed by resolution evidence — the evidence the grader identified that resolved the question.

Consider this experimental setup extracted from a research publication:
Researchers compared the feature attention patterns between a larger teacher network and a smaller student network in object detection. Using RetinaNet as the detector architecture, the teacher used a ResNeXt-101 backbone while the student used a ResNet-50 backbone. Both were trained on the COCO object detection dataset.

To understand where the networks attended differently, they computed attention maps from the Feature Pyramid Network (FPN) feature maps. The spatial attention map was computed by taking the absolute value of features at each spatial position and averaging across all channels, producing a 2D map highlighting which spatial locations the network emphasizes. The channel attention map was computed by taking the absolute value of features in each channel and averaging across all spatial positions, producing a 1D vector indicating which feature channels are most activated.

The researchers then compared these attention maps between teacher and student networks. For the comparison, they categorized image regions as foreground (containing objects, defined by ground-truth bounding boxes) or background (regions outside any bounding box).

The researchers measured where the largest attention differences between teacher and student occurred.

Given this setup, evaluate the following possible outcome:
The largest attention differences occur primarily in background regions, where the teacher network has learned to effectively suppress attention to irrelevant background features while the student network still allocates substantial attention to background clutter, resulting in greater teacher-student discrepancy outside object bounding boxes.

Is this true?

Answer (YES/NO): NO